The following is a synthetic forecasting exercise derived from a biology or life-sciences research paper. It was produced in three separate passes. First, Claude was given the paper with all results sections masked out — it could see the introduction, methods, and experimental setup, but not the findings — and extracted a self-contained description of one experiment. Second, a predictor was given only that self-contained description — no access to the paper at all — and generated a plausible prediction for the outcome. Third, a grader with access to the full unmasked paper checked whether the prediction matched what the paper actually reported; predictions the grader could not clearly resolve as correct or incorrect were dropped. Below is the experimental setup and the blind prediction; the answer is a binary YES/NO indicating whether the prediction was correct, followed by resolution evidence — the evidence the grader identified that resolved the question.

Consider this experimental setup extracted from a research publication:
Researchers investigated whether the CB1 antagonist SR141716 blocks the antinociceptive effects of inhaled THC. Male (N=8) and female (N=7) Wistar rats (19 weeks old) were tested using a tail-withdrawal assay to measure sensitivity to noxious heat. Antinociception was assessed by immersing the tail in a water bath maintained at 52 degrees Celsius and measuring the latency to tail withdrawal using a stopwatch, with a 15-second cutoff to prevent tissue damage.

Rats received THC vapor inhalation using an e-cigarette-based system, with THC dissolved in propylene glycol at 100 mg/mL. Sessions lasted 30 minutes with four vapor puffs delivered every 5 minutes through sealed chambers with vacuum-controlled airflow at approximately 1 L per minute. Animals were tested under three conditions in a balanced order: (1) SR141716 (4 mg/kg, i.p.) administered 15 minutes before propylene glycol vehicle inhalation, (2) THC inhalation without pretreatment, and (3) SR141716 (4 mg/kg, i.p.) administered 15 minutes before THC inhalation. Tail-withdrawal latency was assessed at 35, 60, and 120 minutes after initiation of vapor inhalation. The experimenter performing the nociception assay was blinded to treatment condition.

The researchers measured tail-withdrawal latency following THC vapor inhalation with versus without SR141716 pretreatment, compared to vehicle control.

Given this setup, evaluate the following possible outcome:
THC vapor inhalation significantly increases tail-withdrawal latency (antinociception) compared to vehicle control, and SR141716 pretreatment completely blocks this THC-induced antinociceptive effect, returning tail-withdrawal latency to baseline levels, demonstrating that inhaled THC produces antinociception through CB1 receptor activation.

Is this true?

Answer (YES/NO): NO